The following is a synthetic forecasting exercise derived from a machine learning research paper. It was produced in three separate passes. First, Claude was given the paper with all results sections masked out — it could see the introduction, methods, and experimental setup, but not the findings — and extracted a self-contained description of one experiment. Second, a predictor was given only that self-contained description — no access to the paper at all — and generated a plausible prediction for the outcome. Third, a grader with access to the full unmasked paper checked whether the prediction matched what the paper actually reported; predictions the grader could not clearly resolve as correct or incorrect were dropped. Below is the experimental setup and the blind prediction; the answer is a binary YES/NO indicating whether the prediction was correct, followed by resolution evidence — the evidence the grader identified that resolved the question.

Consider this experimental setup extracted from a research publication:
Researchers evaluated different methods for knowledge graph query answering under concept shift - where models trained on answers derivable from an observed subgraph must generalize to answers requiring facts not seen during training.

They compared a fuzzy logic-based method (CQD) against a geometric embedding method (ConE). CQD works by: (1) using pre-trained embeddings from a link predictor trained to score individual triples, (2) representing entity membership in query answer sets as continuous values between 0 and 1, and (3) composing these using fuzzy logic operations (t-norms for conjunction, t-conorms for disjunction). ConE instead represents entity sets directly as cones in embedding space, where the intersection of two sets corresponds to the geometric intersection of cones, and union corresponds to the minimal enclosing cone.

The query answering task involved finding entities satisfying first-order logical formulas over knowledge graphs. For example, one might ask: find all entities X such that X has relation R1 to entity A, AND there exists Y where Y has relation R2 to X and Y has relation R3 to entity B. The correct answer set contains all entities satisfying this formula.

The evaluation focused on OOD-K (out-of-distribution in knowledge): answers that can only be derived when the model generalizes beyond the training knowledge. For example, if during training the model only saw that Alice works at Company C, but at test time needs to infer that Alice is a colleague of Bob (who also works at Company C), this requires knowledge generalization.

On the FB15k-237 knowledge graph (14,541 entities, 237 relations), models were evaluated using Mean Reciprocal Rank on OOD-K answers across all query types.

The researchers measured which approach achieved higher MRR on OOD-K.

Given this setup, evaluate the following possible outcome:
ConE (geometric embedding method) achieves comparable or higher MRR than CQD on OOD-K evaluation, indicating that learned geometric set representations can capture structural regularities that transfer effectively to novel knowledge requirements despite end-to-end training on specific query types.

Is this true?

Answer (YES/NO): YES